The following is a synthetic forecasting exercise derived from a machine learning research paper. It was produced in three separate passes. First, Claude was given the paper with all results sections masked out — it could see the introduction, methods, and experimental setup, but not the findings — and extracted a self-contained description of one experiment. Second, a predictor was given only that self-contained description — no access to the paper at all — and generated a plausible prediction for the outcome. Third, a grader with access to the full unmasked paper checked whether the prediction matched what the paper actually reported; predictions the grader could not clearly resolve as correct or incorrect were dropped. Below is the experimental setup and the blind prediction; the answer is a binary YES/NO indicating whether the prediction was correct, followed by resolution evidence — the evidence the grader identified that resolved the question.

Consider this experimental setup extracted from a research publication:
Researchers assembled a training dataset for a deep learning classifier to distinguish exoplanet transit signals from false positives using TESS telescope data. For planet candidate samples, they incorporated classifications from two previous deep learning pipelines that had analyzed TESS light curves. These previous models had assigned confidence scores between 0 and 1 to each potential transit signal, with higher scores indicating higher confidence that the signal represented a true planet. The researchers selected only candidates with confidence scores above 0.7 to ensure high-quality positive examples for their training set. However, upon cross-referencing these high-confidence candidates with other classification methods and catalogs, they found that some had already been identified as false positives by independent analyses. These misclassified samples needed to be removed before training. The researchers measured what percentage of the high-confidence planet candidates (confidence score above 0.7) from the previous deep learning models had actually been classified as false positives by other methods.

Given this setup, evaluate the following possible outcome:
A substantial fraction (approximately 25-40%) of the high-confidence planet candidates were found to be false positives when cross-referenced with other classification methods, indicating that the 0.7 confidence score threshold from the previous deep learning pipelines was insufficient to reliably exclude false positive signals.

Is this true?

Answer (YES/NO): NO